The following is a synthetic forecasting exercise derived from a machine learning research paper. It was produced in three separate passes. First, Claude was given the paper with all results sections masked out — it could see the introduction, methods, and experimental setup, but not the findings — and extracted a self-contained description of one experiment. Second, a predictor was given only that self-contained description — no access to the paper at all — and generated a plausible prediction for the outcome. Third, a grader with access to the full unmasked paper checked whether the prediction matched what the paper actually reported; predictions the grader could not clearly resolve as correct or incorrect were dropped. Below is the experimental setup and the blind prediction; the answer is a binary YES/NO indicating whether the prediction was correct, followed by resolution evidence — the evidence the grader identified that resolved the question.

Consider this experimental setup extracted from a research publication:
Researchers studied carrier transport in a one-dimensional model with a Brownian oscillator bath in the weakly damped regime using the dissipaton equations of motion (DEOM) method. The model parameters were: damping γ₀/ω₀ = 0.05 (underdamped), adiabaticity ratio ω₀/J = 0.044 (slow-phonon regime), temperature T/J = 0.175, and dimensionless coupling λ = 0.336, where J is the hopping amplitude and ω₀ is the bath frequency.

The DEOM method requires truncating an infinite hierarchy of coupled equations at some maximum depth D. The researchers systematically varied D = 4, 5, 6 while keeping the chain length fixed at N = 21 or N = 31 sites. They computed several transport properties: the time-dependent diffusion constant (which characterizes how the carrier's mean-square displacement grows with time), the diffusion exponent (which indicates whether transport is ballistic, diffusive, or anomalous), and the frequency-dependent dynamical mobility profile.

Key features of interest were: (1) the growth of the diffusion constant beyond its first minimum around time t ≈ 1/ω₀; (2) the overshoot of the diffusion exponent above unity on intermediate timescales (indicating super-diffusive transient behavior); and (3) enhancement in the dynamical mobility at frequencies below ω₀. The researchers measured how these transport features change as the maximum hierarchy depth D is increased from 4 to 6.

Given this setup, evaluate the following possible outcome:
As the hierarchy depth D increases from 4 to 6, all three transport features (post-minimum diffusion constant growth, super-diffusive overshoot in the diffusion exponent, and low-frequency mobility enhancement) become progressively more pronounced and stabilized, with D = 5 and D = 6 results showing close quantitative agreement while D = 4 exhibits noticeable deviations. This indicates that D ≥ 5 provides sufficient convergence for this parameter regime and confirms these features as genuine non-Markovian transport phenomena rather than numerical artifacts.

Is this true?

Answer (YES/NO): NO